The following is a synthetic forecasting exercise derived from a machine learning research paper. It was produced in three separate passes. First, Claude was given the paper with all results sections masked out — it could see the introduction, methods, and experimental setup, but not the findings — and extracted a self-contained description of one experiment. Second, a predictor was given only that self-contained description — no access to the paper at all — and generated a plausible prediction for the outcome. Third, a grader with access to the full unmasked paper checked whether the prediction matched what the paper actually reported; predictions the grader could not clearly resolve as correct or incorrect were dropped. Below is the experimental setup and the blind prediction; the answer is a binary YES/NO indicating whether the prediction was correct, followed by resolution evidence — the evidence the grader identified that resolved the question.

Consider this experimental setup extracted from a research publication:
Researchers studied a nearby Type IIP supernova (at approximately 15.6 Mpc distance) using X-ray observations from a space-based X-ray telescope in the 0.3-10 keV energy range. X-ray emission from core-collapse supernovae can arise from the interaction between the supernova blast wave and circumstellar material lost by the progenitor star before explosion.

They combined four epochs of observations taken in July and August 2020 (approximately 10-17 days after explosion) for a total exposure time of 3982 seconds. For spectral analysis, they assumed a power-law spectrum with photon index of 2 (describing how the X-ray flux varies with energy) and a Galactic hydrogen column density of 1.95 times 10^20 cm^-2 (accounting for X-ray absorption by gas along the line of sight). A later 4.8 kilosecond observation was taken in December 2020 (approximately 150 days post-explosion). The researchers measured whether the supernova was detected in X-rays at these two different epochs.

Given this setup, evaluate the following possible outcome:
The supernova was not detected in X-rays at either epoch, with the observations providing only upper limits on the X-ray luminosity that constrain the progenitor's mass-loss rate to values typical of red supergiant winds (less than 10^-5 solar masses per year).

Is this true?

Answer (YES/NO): NO